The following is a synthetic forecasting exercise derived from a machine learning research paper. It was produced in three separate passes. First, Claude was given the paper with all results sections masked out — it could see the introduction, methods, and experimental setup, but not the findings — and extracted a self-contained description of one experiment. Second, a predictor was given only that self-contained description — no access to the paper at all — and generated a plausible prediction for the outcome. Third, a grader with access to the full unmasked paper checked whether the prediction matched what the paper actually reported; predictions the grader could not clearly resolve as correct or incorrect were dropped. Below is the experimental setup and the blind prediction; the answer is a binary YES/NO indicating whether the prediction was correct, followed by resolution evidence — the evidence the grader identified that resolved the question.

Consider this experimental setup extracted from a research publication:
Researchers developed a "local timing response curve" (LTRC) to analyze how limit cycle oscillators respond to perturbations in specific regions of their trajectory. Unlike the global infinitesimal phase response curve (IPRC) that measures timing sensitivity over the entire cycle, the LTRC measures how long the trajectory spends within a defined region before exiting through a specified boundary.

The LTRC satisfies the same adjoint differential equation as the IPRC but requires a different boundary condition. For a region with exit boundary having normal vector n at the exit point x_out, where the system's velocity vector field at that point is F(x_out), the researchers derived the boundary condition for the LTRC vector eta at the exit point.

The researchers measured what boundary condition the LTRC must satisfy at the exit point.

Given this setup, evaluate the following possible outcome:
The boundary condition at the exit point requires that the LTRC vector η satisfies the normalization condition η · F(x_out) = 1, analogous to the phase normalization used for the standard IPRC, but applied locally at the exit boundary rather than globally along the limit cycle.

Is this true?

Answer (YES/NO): NO